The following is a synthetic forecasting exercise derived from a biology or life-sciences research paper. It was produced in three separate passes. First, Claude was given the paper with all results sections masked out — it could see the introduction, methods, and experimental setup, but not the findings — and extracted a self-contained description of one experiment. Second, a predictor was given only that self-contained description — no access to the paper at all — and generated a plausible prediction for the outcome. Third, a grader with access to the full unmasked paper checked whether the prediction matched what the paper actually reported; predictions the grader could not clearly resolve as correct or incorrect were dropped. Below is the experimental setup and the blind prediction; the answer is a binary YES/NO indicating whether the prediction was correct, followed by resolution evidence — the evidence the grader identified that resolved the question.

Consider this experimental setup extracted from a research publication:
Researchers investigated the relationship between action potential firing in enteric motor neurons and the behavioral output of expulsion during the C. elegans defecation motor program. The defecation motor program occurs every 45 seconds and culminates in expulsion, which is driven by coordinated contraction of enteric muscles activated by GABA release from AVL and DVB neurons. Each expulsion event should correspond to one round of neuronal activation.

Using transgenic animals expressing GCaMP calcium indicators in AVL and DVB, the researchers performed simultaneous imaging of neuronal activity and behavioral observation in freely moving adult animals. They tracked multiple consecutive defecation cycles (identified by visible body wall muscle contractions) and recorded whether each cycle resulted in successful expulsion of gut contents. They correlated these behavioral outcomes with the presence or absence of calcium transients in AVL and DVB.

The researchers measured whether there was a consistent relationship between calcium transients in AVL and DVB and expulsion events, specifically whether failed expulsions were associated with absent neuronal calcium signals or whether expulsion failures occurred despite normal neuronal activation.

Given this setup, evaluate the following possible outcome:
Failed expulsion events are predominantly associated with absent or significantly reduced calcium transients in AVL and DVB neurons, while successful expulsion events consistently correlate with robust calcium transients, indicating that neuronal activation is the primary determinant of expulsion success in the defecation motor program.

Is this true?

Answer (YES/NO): NO